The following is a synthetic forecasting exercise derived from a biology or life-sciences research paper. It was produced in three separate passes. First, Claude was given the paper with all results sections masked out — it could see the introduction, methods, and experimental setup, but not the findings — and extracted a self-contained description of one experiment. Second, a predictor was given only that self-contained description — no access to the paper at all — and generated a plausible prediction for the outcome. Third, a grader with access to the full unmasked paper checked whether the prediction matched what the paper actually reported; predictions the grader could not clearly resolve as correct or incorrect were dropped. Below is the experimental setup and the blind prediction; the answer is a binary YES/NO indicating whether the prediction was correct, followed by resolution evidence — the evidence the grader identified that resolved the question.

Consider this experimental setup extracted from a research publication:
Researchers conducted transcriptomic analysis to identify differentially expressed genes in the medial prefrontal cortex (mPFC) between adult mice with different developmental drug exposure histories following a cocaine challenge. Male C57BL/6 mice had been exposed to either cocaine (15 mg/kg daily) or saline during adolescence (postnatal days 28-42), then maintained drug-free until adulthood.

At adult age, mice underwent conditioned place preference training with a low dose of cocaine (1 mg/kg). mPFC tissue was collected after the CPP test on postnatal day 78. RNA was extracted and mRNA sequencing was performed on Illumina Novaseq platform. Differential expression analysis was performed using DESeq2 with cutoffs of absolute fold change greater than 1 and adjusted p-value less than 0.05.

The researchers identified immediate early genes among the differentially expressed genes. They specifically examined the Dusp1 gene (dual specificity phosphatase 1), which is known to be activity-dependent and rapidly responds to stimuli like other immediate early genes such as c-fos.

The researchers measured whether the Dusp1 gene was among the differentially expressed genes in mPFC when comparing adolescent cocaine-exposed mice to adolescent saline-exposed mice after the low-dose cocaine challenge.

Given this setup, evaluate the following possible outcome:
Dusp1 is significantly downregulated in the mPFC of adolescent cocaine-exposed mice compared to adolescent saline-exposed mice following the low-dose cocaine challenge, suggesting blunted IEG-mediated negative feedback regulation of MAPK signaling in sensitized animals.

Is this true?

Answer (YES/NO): NO